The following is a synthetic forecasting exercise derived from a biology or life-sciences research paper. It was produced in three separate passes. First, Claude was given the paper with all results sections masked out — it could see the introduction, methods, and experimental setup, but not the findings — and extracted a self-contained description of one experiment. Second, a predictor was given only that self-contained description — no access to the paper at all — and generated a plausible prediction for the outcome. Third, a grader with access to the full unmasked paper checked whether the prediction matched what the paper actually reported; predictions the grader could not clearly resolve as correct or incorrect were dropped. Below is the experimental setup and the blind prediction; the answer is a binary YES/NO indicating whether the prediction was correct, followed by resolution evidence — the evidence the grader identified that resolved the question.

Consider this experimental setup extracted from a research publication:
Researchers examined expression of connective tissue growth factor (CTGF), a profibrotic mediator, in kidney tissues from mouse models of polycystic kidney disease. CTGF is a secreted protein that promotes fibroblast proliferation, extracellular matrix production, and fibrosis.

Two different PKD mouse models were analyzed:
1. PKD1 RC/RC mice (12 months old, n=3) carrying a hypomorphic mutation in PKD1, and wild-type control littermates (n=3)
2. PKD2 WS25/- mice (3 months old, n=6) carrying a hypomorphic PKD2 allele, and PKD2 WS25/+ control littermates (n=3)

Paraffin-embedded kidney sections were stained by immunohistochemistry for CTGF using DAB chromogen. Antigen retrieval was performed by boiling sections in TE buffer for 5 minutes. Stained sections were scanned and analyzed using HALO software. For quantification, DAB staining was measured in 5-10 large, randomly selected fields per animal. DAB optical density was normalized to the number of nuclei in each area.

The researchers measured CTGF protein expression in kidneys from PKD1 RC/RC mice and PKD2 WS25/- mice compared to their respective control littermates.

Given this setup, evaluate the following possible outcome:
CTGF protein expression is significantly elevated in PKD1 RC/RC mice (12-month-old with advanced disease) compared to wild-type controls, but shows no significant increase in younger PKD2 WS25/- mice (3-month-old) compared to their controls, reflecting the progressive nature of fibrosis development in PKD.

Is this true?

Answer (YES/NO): NO